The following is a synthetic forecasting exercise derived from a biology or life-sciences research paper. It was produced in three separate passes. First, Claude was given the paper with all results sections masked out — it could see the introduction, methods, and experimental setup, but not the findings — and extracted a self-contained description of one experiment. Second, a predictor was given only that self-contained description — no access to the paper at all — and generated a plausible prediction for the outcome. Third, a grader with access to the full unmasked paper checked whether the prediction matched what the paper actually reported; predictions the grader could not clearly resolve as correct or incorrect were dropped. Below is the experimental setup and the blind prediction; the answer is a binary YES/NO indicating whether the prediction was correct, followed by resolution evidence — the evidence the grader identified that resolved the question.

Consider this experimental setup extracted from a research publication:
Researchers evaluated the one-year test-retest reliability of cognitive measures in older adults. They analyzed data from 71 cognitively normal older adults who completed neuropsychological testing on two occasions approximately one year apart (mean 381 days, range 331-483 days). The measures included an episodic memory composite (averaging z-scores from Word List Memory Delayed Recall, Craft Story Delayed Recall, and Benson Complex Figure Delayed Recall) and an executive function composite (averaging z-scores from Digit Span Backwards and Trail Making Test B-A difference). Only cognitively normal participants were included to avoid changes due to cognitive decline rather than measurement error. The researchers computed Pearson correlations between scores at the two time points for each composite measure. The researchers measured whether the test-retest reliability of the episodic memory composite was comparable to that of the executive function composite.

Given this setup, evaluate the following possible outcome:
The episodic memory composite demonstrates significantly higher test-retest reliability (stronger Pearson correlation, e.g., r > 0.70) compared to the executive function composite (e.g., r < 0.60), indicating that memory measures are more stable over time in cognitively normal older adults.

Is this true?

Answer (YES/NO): NO